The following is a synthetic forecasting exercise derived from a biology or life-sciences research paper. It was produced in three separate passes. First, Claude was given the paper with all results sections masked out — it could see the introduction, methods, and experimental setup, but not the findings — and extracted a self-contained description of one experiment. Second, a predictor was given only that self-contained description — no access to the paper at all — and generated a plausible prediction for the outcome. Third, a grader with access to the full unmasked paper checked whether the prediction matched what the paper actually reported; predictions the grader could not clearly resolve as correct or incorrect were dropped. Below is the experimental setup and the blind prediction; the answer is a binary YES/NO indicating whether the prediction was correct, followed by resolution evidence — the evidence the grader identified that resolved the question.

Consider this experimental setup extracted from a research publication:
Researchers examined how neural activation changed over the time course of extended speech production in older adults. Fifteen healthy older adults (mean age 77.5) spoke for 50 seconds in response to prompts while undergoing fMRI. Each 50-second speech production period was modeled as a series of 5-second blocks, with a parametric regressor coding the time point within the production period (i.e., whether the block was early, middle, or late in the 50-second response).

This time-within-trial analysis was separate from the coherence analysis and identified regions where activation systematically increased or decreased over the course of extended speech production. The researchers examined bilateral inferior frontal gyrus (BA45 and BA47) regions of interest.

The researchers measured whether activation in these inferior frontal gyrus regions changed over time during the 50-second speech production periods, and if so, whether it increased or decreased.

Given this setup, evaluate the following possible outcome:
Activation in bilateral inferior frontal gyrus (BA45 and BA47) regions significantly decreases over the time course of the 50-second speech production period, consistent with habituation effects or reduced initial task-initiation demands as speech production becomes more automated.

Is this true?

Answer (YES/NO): NO